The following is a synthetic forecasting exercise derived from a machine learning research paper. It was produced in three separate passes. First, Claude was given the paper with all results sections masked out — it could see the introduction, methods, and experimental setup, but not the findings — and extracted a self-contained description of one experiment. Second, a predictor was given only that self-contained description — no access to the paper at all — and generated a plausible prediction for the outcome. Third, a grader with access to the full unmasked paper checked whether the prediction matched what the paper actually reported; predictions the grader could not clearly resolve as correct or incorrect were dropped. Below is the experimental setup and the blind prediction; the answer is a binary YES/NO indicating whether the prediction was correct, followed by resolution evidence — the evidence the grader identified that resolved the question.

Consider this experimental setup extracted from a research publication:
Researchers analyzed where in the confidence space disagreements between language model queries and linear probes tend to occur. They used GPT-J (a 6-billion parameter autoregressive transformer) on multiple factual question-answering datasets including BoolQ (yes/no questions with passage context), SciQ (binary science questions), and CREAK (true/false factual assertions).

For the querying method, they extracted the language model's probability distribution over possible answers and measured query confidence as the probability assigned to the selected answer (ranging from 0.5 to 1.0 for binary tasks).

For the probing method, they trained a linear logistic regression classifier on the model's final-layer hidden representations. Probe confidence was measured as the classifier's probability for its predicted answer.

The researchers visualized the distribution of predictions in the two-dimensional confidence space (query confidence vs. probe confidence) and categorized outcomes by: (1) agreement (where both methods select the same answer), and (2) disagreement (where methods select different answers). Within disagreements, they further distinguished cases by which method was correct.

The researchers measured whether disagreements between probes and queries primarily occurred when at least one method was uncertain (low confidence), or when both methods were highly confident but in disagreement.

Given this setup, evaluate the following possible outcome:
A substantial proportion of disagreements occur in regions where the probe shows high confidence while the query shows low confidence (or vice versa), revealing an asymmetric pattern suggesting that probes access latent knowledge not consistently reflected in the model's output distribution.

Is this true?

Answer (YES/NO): NO